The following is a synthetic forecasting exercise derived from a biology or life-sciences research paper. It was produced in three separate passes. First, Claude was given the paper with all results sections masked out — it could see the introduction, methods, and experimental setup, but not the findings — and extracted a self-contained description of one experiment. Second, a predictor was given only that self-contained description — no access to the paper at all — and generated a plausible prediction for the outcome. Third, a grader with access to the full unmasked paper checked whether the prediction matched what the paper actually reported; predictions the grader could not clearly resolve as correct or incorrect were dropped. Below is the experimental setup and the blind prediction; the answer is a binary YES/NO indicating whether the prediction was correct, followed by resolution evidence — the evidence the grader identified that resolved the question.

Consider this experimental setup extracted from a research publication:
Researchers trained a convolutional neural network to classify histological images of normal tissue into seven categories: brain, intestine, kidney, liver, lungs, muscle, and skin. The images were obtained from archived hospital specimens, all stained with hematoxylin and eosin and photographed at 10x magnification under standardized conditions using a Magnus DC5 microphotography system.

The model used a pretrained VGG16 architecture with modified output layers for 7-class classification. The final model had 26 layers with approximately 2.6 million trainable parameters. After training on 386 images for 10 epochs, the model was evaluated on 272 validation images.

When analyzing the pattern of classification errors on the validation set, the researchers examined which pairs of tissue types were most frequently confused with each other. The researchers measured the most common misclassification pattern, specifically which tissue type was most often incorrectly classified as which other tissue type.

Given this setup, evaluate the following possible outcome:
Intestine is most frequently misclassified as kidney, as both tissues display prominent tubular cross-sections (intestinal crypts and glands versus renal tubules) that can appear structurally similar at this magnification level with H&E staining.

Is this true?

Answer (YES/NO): NO